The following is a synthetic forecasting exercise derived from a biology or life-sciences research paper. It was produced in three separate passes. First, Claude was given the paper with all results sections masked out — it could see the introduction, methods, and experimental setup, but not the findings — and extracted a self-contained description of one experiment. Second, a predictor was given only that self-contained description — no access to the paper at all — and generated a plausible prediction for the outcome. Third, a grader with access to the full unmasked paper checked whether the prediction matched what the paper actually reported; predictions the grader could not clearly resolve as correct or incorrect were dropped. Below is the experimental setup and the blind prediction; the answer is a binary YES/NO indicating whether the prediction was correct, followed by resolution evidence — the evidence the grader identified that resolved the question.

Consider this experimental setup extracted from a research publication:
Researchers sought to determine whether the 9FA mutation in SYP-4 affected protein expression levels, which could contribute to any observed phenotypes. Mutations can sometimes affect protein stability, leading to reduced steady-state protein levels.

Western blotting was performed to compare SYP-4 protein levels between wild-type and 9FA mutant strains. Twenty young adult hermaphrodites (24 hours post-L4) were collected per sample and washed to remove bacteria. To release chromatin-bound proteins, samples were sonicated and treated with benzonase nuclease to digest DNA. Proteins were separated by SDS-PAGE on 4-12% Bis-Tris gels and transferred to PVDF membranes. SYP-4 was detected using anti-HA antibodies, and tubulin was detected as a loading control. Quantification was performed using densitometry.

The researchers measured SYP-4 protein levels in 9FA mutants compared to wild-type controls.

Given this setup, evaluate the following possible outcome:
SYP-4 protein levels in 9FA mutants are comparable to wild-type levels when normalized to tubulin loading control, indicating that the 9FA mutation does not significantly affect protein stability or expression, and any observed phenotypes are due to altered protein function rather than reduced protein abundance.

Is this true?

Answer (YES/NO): NO